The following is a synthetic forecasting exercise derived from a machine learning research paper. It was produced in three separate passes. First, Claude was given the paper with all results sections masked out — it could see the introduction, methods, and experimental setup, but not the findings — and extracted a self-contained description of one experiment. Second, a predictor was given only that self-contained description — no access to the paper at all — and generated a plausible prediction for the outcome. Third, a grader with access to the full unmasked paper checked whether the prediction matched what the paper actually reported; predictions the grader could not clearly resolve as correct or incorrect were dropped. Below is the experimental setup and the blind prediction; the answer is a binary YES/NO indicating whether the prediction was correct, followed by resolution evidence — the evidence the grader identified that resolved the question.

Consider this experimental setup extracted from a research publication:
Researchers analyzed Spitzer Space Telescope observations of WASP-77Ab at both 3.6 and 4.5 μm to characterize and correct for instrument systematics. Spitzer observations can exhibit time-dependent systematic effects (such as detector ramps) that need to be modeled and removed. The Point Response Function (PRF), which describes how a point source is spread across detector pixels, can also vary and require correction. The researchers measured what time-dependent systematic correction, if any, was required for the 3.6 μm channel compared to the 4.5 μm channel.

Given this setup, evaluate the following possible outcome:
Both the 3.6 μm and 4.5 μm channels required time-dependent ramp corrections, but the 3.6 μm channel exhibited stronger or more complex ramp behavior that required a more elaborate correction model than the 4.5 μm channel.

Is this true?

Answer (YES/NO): NO